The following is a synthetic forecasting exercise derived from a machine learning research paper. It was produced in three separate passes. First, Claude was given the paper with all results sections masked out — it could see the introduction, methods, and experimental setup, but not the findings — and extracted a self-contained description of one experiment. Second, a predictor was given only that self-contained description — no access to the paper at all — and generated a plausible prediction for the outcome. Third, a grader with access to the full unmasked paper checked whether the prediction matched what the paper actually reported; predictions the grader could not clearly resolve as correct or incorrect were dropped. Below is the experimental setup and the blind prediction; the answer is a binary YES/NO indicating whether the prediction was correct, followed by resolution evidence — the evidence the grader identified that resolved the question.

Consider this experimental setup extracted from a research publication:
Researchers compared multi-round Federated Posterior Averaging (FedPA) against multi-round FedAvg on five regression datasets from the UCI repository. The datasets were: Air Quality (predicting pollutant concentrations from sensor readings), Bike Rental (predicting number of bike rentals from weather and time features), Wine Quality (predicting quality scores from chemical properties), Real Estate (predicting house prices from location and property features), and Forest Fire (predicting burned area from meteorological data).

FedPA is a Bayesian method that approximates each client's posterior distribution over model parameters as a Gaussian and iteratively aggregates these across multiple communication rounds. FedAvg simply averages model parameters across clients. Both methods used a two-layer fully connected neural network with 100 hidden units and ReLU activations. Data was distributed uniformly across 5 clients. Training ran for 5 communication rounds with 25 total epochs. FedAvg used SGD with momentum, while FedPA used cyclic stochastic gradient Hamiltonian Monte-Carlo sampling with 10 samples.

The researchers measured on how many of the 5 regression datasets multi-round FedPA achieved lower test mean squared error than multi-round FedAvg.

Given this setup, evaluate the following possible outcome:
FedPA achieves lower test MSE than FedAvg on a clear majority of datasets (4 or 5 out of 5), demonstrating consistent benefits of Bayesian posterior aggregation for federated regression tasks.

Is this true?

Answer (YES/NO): NO